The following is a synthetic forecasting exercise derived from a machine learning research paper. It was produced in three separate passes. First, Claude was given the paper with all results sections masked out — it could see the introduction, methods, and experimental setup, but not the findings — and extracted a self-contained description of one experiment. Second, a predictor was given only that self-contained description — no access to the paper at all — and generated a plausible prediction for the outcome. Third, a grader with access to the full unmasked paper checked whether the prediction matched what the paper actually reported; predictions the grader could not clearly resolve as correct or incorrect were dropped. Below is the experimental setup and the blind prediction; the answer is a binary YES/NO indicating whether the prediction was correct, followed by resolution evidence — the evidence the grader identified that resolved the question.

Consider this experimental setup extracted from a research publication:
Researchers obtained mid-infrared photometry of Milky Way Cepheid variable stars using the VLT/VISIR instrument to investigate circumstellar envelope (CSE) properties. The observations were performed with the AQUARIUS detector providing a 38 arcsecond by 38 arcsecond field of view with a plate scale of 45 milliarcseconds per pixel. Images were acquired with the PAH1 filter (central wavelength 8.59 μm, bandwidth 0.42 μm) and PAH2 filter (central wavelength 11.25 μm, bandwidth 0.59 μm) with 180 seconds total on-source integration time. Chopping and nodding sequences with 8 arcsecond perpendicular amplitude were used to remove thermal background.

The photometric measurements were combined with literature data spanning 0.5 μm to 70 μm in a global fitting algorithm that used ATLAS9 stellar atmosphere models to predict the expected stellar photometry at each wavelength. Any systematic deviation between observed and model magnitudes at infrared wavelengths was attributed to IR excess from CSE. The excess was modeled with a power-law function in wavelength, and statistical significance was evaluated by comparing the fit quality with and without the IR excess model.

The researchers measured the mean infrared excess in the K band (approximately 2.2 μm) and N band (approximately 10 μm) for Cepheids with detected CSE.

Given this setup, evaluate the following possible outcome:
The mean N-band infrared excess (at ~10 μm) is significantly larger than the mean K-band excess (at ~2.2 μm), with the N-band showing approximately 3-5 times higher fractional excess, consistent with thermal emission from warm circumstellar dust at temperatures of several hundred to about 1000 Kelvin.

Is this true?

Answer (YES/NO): NO